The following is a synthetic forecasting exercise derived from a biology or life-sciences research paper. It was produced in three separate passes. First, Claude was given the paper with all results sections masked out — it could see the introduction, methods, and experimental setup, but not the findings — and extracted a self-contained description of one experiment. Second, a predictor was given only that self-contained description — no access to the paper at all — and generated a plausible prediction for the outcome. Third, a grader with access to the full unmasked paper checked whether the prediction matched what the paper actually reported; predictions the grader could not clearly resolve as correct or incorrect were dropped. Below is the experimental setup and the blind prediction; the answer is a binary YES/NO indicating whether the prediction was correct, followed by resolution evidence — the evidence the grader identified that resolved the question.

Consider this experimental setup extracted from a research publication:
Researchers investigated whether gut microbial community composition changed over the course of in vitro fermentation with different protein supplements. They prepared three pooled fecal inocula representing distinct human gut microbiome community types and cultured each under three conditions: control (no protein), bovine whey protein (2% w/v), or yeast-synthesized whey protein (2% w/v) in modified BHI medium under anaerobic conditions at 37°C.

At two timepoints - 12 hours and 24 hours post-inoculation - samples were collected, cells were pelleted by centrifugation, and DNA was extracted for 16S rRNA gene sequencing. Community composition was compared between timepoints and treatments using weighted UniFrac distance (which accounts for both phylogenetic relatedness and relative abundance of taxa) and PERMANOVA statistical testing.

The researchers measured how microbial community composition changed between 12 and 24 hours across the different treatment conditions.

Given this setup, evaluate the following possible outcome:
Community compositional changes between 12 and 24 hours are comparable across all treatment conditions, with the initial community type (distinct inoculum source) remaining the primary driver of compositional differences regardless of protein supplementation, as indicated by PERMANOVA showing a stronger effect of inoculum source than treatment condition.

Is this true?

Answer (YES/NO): NO